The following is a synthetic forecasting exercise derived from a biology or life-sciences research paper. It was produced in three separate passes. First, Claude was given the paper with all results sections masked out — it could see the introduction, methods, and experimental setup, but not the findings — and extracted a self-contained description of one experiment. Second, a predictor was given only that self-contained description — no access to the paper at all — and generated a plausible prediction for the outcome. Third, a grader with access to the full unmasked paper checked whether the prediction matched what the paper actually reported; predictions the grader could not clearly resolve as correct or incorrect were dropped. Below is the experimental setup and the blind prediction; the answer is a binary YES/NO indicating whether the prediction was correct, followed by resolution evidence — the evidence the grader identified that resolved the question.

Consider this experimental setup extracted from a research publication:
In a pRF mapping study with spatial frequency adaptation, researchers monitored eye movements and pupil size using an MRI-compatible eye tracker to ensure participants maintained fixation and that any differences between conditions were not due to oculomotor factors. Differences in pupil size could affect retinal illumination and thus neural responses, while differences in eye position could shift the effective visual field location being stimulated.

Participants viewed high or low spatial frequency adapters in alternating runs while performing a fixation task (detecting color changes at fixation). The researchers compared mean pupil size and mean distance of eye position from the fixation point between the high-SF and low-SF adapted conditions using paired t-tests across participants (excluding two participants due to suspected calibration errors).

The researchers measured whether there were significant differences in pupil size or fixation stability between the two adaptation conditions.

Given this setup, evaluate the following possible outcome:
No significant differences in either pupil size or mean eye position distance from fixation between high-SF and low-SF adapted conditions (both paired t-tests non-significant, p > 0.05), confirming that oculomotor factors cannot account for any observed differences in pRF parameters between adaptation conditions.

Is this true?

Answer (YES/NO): YES